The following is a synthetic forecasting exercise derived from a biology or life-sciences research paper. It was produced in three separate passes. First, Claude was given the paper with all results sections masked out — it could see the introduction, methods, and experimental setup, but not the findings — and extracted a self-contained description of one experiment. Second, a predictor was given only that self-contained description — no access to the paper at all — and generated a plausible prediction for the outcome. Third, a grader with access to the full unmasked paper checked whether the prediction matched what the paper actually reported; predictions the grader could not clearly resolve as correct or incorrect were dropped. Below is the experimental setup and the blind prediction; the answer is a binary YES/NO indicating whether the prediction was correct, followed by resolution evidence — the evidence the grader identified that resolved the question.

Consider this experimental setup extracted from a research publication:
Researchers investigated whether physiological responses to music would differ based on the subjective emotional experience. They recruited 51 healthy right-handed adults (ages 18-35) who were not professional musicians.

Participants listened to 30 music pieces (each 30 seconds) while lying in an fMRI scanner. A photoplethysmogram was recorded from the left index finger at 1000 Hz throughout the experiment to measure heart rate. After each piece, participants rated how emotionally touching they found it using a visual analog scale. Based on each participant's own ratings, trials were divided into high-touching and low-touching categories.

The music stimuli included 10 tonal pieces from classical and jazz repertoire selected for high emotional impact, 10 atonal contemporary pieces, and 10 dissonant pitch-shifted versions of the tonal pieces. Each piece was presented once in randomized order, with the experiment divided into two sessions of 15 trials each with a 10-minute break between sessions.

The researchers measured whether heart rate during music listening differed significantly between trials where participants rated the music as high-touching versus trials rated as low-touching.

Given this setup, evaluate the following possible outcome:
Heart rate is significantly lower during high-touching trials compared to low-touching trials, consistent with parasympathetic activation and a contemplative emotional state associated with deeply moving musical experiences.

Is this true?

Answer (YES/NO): NO